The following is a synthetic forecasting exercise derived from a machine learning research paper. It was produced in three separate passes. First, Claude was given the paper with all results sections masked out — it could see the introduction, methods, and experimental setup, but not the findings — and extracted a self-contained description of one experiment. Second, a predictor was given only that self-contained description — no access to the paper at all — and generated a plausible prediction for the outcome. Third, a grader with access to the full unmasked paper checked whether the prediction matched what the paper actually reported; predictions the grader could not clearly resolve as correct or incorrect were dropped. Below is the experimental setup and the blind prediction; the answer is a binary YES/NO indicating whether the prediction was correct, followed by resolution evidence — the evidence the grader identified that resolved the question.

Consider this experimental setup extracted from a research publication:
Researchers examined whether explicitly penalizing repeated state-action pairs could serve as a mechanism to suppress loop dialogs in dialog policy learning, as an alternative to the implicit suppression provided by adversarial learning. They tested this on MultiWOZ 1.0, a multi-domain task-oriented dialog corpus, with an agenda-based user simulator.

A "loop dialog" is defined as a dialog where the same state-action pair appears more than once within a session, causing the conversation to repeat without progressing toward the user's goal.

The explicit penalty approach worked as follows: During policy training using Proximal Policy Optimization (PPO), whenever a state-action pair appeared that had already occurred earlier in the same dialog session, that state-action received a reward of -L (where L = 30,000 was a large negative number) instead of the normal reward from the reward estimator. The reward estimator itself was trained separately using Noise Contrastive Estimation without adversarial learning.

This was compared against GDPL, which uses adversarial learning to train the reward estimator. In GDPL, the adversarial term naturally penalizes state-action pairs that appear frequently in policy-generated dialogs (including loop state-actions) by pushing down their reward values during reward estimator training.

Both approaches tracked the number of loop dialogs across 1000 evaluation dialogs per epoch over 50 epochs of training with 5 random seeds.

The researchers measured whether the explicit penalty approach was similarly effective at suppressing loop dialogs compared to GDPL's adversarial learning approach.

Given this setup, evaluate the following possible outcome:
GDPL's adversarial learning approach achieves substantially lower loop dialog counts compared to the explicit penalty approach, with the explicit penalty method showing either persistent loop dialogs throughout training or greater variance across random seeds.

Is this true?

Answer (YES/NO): NO